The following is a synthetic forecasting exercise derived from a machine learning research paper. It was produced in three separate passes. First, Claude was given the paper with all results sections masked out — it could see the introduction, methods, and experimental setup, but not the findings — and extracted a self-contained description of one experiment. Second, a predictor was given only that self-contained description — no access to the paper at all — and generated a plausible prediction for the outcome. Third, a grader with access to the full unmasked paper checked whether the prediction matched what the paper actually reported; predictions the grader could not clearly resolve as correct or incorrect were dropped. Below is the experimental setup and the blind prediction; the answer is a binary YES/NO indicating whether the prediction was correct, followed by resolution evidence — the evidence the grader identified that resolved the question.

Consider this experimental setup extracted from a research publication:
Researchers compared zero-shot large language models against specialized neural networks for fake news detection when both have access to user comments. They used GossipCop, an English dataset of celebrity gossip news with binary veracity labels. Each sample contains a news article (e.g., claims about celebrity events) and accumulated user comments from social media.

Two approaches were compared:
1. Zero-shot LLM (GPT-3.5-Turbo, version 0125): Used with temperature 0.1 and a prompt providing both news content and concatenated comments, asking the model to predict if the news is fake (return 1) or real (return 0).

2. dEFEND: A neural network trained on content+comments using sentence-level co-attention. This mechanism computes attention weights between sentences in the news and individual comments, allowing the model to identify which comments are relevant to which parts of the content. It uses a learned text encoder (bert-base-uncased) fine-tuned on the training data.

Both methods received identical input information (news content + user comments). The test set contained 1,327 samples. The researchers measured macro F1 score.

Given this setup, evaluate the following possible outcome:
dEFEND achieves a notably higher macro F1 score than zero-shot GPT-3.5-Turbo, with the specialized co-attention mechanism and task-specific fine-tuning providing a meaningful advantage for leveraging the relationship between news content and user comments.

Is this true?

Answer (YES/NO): YES